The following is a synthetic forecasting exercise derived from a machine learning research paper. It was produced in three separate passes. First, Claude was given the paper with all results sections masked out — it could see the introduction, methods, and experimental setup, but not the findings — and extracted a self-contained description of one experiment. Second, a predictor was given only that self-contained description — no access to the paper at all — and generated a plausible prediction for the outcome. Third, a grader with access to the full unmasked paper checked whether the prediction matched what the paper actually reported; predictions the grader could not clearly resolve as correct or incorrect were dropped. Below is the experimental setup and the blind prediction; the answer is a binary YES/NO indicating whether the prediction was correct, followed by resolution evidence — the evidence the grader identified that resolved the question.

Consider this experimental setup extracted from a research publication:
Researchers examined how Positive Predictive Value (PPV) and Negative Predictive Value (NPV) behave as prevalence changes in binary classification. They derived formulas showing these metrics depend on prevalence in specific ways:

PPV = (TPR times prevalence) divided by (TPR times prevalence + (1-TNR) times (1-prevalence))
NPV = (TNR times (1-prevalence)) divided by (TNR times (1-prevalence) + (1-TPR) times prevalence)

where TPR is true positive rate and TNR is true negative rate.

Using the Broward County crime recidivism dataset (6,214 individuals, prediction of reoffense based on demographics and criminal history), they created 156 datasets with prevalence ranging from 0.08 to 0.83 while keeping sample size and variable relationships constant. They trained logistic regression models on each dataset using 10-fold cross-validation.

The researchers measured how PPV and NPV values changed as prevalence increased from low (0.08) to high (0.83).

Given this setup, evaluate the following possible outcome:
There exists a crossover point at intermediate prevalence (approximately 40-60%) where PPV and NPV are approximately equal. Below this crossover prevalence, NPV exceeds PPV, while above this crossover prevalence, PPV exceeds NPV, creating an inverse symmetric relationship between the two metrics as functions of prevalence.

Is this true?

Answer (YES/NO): YES